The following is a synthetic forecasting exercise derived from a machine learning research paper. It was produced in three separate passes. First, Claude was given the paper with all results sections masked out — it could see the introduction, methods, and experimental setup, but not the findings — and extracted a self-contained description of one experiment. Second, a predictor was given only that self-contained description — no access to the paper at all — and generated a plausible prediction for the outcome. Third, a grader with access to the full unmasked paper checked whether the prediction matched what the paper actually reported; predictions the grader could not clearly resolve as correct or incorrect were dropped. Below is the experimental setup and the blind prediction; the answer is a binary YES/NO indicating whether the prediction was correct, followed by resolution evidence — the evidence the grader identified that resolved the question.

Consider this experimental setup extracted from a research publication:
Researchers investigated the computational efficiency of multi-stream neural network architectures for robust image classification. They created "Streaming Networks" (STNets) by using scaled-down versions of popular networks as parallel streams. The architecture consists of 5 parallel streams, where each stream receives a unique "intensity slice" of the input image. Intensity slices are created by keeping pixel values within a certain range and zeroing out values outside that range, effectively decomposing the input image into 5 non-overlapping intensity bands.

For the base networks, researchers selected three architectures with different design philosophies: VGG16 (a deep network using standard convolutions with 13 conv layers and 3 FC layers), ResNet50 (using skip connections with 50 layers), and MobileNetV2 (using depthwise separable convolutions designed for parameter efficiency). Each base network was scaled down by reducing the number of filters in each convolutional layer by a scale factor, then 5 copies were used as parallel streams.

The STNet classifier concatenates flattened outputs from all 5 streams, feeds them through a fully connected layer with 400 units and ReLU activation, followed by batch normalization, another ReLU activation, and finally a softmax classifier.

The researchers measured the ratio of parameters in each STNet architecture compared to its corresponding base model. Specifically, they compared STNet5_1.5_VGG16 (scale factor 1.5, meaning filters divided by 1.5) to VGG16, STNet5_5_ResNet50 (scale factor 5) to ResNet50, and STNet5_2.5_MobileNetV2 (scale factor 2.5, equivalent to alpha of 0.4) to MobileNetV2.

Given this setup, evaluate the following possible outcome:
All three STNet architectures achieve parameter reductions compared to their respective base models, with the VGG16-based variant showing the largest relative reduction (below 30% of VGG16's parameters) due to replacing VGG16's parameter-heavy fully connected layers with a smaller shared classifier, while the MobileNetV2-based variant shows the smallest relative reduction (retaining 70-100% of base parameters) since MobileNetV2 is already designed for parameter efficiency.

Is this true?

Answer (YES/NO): NO